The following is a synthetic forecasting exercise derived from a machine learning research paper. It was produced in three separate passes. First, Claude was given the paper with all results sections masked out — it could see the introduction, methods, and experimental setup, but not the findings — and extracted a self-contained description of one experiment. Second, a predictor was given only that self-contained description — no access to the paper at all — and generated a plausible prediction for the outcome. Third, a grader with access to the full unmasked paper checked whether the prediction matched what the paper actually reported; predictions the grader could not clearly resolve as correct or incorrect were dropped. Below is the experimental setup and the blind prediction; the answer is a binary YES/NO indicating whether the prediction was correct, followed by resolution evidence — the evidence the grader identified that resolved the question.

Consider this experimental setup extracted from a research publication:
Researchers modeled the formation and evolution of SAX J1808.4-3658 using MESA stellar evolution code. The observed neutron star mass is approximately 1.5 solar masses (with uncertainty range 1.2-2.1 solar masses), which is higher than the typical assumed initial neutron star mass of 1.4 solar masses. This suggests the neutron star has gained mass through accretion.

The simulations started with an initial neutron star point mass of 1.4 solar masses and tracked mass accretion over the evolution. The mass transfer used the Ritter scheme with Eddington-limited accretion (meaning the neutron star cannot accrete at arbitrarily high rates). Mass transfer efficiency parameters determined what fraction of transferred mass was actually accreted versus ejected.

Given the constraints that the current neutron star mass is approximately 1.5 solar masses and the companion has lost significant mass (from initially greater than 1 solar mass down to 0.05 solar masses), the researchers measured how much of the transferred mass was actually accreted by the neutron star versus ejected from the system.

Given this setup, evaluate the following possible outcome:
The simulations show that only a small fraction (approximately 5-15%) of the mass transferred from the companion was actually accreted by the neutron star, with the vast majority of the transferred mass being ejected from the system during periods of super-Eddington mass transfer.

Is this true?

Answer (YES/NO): NO